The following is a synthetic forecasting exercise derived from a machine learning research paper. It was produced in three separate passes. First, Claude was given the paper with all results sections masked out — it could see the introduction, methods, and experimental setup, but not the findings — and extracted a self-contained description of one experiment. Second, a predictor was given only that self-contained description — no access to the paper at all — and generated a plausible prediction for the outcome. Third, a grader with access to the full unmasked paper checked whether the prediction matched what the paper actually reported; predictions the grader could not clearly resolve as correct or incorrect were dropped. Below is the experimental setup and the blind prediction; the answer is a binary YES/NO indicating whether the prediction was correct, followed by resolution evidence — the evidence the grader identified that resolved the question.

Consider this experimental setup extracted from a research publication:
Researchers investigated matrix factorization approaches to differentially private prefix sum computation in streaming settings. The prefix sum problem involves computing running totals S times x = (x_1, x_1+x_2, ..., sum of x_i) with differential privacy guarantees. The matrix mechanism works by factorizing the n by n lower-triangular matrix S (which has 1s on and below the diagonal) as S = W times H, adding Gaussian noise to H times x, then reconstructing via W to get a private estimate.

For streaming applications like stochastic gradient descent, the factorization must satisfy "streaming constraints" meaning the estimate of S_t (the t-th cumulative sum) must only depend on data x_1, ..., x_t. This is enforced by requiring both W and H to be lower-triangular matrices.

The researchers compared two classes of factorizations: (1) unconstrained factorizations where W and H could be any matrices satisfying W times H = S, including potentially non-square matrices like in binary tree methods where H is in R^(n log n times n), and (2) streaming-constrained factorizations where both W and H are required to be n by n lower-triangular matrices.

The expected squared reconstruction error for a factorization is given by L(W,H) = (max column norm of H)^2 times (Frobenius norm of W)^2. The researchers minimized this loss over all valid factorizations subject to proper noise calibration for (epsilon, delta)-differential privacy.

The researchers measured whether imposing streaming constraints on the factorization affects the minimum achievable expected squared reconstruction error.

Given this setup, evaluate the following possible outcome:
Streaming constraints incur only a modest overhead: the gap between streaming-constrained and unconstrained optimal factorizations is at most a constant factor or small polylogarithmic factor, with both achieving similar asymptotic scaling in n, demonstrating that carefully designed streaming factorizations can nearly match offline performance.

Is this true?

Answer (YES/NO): NO